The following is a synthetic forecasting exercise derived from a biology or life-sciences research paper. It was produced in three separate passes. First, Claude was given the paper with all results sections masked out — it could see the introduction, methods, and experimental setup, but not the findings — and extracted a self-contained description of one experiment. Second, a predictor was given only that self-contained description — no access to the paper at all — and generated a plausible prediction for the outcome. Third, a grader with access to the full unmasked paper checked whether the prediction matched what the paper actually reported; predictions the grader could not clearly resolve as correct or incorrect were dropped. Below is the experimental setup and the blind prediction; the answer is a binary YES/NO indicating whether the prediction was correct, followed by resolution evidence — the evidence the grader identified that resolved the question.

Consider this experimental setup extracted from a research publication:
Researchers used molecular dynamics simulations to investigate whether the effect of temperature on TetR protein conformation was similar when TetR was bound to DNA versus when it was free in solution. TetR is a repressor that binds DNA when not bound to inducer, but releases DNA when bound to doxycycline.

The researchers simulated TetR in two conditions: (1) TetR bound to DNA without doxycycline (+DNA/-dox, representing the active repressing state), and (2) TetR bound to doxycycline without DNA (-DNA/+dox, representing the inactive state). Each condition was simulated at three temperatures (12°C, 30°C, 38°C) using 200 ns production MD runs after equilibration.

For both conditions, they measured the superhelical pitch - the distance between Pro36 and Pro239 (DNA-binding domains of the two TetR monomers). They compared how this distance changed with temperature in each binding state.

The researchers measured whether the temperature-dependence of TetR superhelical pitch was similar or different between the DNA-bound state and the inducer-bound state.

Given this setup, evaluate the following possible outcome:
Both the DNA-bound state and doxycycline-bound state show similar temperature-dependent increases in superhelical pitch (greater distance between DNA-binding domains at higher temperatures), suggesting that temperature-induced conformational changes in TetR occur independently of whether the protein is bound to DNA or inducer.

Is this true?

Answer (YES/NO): NO